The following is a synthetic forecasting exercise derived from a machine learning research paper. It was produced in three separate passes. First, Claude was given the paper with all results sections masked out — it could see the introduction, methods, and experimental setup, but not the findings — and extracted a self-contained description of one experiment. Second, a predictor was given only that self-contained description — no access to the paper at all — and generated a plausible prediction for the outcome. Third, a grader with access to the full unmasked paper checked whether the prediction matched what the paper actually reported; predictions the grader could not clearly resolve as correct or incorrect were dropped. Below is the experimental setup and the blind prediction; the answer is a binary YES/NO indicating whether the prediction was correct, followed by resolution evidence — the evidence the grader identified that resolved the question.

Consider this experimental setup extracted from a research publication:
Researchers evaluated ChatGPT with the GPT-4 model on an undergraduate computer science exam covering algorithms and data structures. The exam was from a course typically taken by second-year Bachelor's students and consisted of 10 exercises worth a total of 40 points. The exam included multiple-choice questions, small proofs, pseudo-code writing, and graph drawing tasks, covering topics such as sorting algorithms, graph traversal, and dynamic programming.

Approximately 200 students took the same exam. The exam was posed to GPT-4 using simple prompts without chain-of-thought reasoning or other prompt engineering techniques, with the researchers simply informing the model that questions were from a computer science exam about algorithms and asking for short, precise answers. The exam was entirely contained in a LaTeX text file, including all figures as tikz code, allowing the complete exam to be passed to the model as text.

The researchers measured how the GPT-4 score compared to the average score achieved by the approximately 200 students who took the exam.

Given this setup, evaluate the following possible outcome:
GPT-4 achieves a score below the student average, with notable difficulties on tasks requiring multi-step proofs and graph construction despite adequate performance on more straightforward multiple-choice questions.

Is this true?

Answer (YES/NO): NO